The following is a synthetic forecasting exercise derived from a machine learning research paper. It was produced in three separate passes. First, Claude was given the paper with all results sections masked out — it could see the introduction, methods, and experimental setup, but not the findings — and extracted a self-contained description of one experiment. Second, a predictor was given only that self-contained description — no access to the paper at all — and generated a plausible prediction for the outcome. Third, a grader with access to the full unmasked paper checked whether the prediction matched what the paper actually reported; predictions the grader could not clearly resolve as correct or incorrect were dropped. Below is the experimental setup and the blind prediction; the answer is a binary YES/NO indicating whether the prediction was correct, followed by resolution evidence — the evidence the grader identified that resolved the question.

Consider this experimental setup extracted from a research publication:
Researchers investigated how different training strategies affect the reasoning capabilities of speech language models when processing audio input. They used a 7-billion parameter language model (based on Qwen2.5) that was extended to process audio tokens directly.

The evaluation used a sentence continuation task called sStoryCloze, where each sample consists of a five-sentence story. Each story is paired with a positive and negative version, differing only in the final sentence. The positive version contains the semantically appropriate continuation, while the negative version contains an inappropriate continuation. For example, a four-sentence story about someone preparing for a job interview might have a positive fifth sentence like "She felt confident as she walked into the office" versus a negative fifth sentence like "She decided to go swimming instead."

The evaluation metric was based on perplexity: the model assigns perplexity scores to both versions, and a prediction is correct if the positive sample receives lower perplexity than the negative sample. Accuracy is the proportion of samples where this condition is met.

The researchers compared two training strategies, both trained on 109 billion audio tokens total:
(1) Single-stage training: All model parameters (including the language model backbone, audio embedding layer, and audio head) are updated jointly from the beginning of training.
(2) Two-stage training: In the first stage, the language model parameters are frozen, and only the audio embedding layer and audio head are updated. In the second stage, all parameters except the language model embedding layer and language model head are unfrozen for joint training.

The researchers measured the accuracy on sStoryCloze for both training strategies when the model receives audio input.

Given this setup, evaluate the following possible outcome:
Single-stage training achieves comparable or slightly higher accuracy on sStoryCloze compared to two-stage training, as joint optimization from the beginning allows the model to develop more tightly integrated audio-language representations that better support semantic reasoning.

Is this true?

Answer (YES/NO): NO